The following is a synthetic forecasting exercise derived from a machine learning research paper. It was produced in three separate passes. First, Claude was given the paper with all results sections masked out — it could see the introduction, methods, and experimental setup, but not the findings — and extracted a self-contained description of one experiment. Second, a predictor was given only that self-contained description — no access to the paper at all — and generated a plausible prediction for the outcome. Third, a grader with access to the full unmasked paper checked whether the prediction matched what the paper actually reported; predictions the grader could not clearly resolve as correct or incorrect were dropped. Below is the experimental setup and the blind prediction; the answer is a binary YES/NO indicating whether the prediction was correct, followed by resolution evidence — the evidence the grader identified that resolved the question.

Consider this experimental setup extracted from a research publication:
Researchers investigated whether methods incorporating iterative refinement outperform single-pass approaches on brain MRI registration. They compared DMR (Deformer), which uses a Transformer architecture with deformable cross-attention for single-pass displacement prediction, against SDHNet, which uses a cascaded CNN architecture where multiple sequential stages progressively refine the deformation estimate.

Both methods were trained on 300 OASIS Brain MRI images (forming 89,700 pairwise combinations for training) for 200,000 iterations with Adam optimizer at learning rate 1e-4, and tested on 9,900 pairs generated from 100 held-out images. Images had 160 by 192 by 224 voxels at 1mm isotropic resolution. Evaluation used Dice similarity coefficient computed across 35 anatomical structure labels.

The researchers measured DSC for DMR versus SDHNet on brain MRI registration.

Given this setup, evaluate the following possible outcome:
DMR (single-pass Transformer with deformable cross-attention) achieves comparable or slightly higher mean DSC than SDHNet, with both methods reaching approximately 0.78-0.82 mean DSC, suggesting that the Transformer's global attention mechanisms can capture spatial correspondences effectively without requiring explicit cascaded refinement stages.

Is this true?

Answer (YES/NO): NO